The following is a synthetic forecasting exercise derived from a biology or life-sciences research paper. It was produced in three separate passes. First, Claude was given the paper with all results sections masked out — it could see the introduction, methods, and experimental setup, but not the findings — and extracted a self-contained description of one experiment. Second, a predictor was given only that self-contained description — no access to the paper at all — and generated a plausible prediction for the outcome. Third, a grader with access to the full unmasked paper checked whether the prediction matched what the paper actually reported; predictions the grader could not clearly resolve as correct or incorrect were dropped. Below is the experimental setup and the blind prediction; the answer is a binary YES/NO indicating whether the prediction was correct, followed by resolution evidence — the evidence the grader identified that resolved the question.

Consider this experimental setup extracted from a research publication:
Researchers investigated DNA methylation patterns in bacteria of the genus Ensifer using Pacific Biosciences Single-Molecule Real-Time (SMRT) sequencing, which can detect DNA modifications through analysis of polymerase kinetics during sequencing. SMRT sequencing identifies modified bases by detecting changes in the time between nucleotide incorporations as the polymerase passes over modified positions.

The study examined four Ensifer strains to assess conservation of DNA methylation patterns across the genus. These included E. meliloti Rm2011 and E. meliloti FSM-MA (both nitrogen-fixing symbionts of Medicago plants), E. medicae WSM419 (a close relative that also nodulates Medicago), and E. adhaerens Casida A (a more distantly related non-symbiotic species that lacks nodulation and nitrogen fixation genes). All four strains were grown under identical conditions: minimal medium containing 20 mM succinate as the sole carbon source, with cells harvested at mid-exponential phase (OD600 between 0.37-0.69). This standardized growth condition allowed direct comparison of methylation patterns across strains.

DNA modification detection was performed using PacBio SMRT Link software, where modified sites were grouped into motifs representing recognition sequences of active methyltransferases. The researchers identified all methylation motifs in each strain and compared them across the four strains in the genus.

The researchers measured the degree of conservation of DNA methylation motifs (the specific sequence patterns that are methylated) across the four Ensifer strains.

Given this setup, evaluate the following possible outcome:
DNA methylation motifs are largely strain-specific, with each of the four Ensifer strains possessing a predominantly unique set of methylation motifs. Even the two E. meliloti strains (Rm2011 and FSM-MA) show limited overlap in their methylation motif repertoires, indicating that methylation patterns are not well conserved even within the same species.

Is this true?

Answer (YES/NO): YES